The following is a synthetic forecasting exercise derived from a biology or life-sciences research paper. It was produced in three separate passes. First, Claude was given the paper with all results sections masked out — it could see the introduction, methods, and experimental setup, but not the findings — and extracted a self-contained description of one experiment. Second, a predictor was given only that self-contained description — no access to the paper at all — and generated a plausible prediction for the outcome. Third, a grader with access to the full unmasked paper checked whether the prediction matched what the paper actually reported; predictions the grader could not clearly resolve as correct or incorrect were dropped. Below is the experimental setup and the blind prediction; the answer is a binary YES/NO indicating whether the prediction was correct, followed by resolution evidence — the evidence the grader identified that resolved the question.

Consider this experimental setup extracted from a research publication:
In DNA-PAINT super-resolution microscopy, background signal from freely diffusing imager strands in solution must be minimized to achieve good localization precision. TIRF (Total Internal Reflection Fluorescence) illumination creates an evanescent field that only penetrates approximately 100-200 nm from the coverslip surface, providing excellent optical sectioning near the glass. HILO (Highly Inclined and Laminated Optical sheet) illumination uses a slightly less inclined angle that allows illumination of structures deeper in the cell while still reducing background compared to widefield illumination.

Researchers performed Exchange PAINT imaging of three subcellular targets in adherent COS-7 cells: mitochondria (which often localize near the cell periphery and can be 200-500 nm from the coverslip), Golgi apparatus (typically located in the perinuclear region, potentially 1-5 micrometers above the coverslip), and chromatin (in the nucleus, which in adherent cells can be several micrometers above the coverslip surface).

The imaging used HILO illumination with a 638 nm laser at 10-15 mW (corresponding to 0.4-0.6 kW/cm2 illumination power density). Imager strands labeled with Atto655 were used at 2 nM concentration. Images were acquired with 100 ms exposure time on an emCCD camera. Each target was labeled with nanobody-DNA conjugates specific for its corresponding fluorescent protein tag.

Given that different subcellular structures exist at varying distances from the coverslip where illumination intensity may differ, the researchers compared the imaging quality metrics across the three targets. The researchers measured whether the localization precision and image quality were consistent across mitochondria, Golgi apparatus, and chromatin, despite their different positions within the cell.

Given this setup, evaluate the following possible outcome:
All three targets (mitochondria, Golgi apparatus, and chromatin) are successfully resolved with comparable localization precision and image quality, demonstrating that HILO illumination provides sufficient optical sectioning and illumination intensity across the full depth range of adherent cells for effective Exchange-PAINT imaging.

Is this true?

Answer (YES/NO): YES